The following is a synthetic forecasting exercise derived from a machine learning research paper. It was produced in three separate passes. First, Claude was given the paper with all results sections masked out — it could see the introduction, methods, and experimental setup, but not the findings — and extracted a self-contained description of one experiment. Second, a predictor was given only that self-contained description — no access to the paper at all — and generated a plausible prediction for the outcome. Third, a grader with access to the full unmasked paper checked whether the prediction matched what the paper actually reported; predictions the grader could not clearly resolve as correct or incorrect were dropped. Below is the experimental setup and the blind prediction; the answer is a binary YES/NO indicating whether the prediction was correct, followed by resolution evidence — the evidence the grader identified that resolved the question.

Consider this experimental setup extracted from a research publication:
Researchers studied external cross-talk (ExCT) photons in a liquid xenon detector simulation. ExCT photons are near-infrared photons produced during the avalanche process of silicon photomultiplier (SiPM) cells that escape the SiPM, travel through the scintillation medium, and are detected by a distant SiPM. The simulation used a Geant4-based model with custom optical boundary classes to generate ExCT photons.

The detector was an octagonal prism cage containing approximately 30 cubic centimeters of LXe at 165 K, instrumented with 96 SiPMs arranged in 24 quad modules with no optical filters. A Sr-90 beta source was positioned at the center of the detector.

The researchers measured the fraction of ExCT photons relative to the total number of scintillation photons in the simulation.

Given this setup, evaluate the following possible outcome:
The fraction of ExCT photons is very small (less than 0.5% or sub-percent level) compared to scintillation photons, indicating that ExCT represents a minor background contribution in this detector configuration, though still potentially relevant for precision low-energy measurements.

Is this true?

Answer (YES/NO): NO